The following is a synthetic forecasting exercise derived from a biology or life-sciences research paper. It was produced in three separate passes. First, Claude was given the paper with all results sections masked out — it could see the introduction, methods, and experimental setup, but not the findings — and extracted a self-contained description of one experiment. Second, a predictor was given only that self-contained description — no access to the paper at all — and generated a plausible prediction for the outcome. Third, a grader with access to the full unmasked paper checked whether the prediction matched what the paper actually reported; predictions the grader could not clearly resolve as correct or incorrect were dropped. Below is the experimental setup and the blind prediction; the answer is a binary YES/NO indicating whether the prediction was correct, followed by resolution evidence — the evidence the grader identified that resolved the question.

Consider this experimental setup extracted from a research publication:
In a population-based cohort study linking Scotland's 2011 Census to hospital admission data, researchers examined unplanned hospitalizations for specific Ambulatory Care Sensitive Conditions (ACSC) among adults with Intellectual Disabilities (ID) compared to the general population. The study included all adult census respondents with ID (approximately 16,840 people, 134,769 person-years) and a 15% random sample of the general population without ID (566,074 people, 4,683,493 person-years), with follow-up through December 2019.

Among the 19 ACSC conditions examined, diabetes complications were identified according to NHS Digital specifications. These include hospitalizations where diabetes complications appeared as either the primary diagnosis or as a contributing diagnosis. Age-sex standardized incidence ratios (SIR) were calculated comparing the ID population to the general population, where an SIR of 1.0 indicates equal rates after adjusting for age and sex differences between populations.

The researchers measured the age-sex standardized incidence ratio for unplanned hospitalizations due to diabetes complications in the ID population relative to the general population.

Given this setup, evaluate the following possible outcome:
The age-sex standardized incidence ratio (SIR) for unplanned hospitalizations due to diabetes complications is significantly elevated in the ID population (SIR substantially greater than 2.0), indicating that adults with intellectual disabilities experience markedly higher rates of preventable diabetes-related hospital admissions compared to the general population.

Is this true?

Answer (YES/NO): NO